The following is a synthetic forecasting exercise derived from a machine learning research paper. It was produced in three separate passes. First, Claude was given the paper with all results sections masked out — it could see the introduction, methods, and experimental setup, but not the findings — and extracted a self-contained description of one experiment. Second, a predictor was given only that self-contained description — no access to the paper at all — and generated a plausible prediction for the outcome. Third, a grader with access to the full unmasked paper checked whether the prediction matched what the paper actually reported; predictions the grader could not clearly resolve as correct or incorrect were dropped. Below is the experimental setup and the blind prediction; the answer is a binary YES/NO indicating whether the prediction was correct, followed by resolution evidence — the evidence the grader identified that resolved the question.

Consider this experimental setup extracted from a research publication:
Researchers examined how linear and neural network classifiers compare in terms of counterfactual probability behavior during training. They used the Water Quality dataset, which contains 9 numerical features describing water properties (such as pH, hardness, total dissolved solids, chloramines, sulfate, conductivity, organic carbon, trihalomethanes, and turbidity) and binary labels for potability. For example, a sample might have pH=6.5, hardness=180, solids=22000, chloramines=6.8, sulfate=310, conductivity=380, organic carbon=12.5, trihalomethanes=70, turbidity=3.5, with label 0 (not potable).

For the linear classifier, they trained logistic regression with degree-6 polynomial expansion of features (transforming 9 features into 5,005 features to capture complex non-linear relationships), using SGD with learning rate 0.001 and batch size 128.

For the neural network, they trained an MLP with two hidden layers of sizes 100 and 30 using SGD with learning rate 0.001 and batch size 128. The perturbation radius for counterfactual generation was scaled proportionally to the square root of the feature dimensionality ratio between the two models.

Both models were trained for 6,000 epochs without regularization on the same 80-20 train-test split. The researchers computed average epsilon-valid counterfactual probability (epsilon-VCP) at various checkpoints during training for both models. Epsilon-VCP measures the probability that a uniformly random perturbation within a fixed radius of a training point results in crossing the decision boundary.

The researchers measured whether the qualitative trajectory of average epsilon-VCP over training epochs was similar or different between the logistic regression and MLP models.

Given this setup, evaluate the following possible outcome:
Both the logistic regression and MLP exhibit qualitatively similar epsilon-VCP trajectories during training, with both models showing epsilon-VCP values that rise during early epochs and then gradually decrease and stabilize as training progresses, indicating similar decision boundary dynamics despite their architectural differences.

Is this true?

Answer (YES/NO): NO